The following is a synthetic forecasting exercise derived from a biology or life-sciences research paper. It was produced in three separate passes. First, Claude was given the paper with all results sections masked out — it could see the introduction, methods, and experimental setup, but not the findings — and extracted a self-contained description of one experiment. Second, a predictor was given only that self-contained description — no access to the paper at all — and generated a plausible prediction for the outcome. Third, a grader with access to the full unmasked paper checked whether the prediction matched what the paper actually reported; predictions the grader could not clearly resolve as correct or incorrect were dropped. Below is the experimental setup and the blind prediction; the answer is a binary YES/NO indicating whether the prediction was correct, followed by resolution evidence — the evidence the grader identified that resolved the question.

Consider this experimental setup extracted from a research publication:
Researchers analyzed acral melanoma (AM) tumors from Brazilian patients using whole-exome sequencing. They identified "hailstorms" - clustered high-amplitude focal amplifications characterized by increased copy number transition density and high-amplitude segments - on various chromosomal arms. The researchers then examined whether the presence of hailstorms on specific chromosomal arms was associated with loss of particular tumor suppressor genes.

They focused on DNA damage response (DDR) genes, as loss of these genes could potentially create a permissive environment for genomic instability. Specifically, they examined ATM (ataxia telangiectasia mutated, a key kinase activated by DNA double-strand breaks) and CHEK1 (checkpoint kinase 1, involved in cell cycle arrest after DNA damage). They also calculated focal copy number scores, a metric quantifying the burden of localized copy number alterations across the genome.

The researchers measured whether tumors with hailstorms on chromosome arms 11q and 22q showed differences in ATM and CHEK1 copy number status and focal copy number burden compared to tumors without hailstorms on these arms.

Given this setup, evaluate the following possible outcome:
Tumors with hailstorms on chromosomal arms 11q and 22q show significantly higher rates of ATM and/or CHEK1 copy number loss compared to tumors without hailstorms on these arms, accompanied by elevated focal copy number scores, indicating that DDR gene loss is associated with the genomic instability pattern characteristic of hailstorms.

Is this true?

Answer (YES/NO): YES